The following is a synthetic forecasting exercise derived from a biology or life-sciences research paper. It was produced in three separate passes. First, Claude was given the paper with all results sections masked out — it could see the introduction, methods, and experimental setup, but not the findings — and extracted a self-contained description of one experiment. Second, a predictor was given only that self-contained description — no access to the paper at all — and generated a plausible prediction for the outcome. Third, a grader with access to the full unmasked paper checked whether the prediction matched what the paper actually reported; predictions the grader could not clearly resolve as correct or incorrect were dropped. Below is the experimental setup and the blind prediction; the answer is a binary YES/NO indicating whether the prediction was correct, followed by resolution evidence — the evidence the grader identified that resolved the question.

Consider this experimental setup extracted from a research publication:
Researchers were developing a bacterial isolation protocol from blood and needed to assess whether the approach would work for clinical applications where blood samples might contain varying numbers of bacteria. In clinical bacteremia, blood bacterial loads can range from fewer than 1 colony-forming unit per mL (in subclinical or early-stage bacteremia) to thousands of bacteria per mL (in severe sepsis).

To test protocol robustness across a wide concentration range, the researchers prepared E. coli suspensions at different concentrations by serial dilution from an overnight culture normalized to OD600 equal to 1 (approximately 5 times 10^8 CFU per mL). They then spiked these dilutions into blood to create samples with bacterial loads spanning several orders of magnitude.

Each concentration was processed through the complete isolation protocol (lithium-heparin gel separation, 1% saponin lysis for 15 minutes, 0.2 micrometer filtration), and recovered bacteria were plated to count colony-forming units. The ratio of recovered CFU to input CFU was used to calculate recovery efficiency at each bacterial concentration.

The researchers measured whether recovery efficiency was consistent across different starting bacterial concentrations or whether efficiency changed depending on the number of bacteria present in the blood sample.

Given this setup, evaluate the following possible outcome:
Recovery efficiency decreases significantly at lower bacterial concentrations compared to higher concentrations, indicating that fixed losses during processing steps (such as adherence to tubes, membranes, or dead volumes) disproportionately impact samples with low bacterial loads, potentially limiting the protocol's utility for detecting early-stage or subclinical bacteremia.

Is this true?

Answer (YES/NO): NO